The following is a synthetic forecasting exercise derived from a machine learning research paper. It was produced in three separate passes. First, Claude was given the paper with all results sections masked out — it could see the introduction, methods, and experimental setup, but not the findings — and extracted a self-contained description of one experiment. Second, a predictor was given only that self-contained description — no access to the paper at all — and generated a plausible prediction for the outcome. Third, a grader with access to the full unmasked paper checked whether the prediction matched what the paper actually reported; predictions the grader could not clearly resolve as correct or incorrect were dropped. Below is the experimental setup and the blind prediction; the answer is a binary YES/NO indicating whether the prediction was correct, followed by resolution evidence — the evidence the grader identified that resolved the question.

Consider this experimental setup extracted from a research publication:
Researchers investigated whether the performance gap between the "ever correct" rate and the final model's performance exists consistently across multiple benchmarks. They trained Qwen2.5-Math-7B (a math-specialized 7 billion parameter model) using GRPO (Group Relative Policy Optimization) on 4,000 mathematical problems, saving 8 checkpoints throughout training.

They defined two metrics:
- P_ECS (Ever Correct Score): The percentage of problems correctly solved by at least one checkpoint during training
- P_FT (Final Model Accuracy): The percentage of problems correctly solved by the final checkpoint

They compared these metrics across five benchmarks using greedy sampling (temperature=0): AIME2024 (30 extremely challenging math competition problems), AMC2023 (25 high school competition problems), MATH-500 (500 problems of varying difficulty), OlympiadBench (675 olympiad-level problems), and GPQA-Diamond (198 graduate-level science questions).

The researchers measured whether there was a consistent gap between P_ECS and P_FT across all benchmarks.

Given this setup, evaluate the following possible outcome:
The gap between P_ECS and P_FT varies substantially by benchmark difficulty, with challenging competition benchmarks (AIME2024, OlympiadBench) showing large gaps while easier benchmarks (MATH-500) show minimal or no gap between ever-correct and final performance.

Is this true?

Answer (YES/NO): NO